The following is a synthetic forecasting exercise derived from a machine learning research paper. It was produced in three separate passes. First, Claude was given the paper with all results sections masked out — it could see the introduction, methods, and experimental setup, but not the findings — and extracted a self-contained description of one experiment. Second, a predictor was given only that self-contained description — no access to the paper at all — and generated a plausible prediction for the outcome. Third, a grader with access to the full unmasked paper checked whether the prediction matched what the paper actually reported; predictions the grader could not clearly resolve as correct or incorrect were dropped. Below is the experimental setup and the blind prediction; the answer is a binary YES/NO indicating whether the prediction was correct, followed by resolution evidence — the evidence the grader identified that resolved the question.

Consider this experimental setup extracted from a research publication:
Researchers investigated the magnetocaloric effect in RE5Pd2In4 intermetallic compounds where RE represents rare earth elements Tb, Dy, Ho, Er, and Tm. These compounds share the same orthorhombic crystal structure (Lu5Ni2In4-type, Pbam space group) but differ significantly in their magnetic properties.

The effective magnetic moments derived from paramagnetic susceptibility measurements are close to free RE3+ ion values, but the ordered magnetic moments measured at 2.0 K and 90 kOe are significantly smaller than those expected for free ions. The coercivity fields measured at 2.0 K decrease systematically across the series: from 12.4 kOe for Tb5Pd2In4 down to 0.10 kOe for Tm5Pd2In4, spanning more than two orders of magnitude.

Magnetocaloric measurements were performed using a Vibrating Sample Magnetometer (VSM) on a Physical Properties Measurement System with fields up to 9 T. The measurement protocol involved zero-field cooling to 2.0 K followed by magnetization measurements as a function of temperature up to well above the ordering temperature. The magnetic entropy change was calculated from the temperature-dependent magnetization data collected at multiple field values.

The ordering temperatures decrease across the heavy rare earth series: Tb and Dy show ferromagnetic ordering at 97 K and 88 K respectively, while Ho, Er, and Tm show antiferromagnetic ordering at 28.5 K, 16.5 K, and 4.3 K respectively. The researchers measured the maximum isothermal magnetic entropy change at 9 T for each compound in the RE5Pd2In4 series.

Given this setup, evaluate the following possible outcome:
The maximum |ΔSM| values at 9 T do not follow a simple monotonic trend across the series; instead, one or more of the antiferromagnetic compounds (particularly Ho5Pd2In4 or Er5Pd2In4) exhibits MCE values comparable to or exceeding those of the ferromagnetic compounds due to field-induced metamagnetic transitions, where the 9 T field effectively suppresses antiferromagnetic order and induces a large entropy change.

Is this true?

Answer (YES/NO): YES